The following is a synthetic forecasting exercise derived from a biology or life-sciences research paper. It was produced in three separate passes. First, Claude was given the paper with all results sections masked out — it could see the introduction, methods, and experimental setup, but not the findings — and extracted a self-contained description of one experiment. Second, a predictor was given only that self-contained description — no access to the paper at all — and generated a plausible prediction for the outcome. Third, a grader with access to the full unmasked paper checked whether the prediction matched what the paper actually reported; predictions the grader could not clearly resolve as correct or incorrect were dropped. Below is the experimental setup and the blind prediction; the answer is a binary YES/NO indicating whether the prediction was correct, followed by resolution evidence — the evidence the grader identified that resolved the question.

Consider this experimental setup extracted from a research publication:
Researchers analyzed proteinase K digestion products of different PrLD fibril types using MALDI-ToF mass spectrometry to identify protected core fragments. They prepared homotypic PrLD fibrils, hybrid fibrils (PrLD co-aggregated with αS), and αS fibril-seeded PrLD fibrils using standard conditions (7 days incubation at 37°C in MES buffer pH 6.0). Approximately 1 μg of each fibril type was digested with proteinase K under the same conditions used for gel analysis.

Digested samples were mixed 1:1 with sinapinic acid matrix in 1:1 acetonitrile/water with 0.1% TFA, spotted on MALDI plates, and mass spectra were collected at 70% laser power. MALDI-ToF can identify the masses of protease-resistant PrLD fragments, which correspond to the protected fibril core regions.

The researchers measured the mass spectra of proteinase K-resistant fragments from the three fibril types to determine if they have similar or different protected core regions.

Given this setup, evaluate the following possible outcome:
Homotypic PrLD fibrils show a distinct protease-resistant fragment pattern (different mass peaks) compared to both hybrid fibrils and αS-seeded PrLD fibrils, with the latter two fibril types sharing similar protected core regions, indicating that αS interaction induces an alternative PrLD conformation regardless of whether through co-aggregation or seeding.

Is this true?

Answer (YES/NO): NO